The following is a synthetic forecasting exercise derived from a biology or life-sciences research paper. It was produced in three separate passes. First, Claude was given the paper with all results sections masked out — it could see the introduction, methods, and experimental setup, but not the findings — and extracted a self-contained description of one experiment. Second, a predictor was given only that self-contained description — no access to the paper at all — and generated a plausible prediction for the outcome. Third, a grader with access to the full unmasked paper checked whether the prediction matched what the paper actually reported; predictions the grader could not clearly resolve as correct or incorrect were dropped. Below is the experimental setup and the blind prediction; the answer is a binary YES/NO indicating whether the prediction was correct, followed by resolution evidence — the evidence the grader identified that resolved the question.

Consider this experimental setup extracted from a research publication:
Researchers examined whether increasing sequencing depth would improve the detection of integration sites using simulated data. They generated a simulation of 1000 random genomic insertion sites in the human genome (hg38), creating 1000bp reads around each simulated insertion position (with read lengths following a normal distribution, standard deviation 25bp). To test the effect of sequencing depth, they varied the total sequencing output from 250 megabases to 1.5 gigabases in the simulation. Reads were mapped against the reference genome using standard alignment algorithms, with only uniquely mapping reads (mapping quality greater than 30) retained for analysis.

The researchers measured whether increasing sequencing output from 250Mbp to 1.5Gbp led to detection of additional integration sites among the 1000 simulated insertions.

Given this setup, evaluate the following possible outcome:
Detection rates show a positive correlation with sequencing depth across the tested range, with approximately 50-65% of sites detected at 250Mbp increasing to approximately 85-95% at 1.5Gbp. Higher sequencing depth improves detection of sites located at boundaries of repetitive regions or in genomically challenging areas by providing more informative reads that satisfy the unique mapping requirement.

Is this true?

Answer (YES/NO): NO